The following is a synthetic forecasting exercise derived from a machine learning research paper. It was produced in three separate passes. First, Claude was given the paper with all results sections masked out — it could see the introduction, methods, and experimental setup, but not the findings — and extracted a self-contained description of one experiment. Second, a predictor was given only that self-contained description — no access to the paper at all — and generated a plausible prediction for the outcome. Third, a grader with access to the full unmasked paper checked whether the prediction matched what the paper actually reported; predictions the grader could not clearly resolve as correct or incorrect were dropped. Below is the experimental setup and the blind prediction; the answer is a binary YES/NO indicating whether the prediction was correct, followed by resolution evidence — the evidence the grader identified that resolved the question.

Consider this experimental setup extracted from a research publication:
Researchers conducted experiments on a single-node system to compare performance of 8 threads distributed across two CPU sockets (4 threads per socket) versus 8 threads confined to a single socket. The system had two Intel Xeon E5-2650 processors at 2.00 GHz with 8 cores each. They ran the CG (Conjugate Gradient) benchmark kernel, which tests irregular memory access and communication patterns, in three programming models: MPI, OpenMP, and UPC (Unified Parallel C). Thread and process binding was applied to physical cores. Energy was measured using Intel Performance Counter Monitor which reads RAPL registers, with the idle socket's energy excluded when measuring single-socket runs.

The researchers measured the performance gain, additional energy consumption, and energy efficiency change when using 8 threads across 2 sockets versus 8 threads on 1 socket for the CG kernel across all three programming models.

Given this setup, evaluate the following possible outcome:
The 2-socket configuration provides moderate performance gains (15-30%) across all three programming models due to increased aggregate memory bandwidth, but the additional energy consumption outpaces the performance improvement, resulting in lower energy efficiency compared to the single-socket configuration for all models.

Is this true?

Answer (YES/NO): NO